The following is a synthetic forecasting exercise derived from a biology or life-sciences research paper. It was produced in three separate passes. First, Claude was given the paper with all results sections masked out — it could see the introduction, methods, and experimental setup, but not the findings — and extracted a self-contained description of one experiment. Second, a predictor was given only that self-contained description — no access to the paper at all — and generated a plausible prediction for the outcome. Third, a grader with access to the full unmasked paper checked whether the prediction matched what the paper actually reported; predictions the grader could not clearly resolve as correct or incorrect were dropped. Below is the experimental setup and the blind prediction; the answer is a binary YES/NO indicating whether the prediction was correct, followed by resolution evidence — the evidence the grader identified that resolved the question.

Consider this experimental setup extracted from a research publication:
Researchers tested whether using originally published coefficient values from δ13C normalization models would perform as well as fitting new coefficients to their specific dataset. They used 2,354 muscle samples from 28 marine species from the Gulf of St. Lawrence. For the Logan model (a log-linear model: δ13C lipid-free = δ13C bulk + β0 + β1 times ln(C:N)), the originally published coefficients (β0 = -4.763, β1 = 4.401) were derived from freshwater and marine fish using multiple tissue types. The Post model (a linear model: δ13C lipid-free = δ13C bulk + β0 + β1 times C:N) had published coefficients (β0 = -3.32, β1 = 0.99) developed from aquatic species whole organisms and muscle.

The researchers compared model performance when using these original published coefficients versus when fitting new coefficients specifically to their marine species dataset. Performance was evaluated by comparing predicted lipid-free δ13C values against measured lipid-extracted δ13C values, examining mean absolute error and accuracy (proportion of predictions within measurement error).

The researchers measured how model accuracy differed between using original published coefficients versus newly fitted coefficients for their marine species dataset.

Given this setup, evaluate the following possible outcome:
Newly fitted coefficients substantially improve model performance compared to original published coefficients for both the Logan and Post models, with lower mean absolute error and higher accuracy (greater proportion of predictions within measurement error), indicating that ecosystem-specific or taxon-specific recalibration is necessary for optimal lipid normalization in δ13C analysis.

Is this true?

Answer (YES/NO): NO